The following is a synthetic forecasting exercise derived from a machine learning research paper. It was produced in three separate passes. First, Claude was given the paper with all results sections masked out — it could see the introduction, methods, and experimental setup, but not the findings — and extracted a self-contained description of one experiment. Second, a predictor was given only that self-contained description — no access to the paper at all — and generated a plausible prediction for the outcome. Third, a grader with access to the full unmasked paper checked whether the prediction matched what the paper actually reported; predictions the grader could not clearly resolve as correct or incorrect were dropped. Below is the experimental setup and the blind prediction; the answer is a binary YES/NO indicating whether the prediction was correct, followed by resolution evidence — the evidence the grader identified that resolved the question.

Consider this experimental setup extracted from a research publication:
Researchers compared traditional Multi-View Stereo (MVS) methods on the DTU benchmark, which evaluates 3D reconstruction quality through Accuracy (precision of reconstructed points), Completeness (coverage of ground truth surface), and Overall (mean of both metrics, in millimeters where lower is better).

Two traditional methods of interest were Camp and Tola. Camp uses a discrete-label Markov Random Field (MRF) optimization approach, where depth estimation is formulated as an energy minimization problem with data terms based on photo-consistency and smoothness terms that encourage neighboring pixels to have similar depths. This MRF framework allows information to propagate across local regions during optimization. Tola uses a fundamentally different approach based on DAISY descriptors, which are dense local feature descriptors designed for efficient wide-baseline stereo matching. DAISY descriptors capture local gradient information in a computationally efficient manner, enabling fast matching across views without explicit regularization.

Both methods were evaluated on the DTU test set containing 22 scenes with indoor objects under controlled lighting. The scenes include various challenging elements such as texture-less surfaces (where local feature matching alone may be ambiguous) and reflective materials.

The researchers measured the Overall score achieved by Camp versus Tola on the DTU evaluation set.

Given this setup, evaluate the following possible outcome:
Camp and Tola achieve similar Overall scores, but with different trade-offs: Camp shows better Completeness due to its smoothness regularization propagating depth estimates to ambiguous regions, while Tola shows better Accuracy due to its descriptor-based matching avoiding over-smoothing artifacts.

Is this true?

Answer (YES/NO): NO